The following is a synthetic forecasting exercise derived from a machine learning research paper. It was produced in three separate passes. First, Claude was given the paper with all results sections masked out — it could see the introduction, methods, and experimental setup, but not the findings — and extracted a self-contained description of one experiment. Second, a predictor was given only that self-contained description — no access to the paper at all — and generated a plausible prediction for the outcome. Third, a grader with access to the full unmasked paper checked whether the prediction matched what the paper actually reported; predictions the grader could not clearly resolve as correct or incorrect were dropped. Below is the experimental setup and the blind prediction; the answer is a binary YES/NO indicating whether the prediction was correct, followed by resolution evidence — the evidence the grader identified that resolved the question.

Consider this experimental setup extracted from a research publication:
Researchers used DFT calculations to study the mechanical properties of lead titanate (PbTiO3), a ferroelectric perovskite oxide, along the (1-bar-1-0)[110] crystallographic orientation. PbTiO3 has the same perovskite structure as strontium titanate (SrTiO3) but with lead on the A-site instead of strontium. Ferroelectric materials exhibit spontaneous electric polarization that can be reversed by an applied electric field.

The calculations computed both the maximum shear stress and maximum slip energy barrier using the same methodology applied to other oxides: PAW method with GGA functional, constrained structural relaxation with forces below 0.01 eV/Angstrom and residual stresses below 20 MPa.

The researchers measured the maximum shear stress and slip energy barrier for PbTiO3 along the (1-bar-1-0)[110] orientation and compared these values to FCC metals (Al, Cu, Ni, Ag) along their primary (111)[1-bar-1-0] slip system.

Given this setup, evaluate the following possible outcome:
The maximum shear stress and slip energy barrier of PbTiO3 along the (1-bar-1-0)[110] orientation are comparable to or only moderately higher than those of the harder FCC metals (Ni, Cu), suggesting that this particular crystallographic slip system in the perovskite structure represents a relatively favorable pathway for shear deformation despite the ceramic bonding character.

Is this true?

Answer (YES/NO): NO